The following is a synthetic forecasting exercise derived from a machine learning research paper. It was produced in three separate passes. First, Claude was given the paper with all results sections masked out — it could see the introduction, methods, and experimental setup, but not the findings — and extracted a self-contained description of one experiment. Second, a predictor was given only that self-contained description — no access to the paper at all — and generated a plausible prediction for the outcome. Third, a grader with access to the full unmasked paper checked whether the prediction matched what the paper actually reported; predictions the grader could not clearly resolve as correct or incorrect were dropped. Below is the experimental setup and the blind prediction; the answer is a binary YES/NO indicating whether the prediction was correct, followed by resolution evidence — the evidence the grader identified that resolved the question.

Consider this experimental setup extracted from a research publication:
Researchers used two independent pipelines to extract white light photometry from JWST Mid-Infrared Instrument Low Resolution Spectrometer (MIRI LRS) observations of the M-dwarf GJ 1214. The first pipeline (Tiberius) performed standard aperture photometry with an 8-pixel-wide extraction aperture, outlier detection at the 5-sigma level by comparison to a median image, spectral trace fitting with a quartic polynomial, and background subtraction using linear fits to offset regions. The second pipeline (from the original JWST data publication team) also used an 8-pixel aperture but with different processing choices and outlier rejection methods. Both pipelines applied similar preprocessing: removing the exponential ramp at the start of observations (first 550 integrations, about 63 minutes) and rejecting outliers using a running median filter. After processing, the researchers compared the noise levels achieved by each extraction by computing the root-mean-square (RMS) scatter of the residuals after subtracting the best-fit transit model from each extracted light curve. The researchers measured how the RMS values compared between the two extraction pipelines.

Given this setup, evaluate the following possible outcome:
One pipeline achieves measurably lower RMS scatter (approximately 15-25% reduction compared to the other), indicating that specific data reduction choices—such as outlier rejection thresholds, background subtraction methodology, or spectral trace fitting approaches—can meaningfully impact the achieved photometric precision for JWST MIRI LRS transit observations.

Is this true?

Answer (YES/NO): NO